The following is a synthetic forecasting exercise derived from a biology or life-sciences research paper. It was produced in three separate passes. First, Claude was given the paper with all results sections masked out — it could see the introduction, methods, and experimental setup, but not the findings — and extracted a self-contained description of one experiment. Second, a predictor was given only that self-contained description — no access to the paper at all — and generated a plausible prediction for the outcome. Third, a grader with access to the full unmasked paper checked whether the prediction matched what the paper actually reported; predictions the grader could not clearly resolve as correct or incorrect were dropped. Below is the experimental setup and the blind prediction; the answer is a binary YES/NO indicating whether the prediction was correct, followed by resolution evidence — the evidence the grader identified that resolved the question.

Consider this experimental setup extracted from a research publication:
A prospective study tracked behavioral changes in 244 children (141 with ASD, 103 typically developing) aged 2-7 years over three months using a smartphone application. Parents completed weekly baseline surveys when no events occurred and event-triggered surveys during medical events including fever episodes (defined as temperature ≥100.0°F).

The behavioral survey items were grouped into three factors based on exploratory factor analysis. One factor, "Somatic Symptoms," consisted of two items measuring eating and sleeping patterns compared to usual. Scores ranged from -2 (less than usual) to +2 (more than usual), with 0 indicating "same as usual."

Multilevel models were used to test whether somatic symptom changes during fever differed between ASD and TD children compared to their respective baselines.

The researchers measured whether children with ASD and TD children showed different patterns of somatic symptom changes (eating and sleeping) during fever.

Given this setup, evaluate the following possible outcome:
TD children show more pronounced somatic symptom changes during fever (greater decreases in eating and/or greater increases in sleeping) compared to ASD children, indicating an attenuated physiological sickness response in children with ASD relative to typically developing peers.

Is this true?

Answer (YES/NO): NO